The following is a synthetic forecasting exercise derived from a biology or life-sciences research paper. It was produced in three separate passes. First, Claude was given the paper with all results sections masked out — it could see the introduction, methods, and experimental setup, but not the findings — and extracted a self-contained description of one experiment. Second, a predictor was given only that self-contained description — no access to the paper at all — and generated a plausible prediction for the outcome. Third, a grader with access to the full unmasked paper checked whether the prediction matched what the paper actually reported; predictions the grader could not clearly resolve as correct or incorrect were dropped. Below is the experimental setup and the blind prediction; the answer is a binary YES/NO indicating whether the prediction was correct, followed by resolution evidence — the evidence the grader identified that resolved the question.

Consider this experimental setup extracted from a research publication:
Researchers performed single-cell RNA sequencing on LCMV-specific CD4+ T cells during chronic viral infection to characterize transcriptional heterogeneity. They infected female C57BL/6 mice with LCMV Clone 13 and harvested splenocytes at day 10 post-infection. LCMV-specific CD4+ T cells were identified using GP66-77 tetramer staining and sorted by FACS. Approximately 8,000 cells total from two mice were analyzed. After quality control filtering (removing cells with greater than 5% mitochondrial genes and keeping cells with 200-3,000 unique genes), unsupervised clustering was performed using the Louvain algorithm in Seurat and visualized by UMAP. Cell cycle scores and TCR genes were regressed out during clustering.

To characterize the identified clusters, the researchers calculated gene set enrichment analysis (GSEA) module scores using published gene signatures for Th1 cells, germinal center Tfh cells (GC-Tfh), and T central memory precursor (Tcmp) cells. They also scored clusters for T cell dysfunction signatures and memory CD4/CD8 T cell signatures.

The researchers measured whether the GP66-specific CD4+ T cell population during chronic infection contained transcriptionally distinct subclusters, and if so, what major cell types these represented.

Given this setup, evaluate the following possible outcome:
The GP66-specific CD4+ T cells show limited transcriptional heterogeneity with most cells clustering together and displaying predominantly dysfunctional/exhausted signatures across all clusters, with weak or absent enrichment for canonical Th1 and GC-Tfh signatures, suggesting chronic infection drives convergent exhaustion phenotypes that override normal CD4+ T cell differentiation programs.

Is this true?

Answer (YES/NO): NO